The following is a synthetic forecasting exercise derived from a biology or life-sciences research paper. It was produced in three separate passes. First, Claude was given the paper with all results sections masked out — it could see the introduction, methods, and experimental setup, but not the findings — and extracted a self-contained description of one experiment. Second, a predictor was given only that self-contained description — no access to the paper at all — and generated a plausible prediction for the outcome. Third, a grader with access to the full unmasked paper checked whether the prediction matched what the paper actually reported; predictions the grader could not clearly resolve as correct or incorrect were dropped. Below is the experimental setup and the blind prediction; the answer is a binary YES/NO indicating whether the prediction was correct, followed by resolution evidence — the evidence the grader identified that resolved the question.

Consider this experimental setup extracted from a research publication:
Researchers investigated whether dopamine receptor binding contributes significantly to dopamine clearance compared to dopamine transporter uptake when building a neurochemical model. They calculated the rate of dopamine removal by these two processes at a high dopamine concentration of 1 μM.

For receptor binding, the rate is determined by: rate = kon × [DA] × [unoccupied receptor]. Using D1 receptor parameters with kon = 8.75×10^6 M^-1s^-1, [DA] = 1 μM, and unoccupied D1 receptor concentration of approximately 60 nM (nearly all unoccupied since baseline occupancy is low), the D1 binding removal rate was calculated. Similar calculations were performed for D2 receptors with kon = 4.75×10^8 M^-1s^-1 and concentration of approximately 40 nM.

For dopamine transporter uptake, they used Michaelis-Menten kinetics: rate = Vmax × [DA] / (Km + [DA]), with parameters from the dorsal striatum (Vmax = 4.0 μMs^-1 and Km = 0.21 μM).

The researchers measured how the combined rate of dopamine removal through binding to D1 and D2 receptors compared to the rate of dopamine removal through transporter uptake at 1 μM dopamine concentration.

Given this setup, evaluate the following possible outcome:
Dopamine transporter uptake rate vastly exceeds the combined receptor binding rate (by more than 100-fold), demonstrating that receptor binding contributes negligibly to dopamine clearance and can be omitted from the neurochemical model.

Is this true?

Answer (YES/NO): YES